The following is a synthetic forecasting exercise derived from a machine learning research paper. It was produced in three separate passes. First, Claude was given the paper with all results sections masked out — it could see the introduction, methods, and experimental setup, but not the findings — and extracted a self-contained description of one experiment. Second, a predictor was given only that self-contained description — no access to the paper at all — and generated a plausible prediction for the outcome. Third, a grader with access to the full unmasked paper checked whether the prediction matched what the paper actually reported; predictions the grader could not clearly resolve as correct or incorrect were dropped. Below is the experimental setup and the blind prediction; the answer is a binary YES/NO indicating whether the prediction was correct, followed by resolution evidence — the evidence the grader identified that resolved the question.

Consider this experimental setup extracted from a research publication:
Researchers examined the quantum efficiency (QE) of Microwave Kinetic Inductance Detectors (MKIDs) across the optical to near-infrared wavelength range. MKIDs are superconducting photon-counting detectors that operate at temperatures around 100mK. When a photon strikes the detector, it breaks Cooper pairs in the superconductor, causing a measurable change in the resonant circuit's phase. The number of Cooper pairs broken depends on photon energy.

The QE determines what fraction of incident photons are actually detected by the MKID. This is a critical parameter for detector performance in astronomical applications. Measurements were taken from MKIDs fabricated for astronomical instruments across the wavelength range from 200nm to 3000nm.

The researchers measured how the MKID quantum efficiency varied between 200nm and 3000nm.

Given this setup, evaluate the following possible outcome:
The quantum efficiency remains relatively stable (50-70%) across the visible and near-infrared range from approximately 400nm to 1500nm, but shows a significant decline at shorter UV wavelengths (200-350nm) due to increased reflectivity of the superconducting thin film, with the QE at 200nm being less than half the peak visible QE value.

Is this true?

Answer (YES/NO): NO